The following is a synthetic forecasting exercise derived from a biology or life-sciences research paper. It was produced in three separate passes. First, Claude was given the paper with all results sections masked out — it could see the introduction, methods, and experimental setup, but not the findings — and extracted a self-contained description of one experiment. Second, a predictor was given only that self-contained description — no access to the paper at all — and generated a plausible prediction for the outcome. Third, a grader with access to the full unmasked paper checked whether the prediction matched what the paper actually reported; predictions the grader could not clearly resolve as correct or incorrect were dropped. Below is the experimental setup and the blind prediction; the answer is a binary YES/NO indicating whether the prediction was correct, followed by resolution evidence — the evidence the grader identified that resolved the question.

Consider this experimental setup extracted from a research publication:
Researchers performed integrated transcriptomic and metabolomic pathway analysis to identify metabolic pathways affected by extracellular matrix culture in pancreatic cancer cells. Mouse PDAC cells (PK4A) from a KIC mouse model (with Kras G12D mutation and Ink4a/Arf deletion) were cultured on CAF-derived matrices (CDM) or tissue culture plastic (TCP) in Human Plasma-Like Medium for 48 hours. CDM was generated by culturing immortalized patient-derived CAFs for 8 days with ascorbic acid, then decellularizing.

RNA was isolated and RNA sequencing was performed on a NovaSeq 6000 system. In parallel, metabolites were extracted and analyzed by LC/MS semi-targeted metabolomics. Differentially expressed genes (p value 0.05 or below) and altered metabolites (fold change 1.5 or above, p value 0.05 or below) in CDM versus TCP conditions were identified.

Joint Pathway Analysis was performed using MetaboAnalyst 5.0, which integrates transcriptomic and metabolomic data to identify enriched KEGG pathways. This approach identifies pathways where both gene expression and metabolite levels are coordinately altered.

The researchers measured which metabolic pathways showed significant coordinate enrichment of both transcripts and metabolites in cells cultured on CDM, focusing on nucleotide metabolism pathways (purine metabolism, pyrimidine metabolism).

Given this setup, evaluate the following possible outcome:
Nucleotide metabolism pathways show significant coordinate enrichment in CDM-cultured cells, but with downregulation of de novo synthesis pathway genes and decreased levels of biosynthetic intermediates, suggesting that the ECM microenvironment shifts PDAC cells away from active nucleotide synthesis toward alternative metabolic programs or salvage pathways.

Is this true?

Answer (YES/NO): NO